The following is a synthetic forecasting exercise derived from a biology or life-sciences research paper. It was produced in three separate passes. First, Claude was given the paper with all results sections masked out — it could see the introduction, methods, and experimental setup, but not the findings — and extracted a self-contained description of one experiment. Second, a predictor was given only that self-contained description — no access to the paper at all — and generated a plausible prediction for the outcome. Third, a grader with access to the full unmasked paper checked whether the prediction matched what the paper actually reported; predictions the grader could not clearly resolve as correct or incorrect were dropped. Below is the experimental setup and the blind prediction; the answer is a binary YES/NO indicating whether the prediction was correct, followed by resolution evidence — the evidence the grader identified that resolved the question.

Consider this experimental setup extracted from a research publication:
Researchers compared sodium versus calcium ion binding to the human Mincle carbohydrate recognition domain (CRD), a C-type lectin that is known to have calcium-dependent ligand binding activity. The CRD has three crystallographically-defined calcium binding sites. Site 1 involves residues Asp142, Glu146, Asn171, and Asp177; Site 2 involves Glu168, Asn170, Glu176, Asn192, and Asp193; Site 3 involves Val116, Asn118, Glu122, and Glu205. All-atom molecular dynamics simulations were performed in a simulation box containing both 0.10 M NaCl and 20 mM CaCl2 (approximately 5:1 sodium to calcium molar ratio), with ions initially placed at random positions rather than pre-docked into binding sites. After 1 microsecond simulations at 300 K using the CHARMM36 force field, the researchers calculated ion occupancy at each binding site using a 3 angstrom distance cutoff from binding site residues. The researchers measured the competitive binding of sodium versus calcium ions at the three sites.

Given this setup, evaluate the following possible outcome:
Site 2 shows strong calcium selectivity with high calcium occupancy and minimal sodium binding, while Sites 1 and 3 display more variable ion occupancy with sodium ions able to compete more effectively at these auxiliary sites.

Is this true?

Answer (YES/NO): NO